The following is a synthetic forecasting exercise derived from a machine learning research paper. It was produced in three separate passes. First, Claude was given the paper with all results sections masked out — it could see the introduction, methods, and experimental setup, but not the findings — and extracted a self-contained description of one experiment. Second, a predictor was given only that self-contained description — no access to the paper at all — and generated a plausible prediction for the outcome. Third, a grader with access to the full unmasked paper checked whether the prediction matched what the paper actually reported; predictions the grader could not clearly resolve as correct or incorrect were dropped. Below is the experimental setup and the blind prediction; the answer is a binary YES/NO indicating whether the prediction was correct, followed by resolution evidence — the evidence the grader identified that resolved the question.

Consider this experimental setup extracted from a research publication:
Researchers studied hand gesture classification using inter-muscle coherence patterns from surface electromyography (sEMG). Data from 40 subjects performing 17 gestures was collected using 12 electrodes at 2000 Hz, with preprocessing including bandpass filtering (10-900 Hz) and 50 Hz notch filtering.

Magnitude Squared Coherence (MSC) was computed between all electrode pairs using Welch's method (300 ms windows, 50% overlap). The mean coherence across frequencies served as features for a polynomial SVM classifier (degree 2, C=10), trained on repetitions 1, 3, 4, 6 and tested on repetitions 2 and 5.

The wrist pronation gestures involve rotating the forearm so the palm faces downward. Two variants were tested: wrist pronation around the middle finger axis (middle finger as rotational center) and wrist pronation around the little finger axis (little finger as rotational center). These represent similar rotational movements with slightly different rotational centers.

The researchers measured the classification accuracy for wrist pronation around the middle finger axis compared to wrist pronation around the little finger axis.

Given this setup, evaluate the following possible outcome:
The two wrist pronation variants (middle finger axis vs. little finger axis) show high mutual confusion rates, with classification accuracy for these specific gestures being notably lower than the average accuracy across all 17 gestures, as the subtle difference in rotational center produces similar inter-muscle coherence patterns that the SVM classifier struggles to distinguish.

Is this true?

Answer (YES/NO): NO